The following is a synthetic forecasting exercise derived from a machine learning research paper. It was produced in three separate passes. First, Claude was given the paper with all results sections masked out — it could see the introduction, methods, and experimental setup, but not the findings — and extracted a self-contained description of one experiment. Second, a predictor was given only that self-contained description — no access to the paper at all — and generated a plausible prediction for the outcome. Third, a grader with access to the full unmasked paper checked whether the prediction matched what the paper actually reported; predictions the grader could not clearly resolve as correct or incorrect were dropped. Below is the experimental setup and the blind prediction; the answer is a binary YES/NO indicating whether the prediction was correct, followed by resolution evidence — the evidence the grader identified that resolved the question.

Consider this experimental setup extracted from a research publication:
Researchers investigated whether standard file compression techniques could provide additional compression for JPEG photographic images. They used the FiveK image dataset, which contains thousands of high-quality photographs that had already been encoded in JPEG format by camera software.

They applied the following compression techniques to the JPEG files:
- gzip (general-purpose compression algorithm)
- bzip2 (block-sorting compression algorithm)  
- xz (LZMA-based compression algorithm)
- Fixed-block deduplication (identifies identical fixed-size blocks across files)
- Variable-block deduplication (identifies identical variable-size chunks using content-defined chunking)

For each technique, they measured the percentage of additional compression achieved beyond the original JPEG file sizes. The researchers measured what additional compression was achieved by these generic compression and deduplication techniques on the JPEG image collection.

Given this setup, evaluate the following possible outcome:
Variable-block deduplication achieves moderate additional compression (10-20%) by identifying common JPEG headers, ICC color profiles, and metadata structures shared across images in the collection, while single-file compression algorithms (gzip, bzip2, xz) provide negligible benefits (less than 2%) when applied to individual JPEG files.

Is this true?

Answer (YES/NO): NO